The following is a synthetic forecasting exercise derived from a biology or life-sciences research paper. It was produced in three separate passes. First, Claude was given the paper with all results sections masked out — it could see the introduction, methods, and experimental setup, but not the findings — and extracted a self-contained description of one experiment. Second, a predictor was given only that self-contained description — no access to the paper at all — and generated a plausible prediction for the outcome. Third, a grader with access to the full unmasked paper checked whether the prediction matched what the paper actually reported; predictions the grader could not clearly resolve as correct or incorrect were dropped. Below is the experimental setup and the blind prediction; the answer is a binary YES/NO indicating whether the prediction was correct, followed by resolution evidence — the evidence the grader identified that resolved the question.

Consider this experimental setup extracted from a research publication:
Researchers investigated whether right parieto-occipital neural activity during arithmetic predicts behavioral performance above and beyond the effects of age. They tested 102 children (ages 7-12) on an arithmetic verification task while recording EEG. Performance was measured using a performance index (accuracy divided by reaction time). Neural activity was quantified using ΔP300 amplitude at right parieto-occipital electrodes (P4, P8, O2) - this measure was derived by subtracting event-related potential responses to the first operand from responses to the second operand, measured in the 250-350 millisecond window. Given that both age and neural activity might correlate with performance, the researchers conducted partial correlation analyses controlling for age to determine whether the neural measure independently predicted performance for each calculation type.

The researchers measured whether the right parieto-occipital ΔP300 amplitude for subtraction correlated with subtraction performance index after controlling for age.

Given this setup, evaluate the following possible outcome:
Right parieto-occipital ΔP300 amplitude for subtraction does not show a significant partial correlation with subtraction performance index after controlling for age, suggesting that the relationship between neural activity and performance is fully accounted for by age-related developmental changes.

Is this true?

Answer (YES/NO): YES